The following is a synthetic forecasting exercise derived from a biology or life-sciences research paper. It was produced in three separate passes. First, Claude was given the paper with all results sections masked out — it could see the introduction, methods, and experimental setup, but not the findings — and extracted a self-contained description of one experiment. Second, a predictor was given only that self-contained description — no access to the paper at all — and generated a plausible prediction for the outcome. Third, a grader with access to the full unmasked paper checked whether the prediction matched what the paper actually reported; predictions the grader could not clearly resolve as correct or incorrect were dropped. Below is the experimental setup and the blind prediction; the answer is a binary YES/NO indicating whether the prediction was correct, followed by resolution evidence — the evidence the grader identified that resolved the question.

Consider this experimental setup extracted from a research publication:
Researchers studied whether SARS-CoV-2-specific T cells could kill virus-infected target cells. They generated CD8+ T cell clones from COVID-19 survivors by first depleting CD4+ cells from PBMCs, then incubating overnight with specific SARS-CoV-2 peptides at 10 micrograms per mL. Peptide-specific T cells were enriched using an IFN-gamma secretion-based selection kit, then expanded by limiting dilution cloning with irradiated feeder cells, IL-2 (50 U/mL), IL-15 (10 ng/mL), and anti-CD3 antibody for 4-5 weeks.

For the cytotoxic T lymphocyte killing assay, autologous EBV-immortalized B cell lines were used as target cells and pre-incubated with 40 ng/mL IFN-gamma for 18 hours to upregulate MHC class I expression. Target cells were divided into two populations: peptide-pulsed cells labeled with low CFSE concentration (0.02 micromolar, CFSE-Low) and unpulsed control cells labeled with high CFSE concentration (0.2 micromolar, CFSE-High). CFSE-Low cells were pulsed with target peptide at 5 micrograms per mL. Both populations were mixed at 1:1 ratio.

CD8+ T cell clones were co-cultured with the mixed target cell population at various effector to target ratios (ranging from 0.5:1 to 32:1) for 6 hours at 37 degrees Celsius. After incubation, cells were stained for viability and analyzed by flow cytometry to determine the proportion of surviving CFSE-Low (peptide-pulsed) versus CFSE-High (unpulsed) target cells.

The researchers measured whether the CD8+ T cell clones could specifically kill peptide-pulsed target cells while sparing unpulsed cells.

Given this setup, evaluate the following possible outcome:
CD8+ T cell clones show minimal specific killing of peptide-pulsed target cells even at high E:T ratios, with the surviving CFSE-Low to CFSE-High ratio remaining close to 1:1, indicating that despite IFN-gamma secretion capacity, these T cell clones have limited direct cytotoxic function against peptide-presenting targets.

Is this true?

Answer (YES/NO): NO